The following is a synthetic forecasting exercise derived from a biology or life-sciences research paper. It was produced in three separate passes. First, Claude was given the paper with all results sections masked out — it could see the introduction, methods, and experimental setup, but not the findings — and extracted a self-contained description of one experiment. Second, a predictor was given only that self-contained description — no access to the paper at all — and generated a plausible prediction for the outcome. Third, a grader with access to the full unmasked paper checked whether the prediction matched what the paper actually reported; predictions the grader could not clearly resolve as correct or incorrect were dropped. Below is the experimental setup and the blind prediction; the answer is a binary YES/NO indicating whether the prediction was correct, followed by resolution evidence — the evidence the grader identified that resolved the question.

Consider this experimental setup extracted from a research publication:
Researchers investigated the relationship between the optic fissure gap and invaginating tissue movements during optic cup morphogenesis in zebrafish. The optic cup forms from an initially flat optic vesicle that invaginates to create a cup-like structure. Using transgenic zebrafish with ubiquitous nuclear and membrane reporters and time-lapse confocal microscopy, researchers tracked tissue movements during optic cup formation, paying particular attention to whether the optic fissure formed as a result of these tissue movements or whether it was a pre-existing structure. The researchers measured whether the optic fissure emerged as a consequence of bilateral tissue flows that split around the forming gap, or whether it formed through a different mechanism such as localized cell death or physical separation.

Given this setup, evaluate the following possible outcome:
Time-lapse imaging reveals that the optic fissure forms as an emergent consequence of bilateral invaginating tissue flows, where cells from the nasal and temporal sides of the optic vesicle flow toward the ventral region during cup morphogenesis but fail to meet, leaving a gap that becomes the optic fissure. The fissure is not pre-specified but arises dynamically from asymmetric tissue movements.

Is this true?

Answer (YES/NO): YES